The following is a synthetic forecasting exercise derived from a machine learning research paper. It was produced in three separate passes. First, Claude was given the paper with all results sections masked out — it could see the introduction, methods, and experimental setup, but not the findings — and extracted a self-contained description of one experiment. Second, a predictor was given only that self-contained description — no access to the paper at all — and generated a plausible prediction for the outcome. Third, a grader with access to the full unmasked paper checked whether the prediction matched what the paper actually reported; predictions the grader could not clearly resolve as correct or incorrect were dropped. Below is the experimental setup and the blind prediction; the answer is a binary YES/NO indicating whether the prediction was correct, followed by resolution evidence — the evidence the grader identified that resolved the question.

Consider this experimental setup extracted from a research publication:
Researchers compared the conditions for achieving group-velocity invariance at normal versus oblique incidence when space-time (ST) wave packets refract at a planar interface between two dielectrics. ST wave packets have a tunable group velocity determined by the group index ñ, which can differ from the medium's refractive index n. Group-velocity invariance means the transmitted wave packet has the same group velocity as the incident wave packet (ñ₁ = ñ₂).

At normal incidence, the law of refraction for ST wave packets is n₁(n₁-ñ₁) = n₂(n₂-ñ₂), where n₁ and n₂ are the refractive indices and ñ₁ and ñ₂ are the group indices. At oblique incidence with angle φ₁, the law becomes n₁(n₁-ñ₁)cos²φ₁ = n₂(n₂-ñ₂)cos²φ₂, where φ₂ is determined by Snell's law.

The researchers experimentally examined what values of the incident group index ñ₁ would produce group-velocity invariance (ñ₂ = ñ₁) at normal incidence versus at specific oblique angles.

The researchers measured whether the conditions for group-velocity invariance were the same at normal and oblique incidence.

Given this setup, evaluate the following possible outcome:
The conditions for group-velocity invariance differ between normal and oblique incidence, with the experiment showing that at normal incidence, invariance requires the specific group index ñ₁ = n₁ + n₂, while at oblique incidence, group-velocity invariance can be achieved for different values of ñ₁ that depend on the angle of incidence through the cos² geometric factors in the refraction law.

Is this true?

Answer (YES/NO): YES